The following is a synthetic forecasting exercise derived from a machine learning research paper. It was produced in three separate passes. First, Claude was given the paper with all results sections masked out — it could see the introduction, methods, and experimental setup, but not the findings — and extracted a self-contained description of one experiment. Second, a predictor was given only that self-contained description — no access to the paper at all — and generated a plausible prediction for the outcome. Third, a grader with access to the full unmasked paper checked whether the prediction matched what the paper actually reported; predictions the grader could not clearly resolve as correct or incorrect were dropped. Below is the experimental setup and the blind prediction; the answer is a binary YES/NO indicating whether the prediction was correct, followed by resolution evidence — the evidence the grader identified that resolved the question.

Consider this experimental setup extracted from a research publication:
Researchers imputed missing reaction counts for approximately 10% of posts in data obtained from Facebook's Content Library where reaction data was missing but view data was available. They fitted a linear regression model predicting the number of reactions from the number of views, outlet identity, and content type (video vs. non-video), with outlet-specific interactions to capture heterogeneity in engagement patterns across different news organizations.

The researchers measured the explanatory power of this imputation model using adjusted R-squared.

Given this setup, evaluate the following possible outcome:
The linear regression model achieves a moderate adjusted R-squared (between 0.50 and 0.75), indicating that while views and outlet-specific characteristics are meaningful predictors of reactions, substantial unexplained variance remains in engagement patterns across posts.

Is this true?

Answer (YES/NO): YES